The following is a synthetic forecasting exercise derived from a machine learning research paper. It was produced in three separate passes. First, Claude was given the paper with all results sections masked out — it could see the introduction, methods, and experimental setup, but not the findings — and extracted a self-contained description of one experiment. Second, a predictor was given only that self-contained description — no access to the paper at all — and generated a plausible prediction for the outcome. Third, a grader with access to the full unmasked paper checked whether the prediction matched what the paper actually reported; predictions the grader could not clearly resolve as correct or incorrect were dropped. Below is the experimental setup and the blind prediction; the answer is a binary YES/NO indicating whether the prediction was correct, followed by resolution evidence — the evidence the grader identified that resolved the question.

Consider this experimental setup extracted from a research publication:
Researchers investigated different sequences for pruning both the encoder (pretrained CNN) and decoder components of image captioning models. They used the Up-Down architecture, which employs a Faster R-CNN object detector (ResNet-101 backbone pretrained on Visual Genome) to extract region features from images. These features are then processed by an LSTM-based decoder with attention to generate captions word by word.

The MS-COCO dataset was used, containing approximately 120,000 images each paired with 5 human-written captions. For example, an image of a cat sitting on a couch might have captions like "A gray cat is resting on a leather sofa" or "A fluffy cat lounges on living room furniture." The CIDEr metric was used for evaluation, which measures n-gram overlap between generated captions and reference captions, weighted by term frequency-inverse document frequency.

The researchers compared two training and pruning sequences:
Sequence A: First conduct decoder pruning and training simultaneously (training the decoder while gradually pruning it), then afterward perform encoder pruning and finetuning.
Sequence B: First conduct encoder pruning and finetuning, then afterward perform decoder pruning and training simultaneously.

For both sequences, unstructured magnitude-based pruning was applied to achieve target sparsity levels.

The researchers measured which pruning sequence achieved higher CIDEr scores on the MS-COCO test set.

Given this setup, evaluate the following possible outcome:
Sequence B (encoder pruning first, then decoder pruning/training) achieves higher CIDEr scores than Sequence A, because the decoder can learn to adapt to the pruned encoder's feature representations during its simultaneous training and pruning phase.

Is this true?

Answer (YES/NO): NO